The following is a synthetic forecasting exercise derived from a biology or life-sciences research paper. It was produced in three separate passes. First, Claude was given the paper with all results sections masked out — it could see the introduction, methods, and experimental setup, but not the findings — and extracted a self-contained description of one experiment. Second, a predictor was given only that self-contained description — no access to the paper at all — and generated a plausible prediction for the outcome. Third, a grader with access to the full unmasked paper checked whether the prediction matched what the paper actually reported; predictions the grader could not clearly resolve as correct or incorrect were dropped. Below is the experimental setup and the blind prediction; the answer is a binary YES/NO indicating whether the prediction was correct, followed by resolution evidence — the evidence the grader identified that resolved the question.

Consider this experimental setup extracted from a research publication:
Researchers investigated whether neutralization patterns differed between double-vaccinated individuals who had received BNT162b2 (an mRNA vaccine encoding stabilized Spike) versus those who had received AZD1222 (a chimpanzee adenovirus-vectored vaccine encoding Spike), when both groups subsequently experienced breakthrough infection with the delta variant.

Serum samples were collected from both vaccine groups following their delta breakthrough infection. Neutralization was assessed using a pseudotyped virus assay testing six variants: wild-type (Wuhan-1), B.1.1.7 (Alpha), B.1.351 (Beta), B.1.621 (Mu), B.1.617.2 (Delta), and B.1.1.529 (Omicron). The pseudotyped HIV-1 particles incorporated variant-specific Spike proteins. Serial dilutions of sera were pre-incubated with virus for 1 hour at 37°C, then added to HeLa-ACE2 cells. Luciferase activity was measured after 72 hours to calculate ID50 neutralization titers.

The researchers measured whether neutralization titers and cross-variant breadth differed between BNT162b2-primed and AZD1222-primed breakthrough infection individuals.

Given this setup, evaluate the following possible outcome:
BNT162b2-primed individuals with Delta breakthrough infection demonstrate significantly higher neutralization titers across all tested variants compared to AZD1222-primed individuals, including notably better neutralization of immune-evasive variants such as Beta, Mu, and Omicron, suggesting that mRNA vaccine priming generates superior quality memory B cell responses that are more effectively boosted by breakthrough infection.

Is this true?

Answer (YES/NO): NO